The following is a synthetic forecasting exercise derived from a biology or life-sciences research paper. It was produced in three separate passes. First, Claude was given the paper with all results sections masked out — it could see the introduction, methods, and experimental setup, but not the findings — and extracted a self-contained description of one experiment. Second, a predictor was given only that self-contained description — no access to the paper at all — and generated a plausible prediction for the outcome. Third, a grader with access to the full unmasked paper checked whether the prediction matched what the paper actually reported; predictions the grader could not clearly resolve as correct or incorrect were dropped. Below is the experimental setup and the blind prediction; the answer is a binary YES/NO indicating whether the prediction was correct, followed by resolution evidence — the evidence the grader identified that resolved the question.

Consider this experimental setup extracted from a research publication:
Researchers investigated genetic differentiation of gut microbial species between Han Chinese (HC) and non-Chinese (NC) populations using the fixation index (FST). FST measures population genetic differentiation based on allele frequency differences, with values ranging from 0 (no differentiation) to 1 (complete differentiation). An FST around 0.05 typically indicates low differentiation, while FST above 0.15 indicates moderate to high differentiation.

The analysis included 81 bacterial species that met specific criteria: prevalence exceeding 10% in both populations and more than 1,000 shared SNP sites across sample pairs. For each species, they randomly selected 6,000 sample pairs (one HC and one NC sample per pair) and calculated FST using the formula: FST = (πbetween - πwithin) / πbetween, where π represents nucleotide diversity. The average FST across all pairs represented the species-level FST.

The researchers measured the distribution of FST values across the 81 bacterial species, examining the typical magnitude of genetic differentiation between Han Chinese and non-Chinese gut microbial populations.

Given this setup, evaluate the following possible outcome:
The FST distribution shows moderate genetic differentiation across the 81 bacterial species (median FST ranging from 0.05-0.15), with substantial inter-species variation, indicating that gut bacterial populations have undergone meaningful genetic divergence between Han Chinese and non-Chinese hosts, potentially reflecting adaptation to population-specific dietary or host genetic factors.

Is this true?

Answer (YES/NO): NO